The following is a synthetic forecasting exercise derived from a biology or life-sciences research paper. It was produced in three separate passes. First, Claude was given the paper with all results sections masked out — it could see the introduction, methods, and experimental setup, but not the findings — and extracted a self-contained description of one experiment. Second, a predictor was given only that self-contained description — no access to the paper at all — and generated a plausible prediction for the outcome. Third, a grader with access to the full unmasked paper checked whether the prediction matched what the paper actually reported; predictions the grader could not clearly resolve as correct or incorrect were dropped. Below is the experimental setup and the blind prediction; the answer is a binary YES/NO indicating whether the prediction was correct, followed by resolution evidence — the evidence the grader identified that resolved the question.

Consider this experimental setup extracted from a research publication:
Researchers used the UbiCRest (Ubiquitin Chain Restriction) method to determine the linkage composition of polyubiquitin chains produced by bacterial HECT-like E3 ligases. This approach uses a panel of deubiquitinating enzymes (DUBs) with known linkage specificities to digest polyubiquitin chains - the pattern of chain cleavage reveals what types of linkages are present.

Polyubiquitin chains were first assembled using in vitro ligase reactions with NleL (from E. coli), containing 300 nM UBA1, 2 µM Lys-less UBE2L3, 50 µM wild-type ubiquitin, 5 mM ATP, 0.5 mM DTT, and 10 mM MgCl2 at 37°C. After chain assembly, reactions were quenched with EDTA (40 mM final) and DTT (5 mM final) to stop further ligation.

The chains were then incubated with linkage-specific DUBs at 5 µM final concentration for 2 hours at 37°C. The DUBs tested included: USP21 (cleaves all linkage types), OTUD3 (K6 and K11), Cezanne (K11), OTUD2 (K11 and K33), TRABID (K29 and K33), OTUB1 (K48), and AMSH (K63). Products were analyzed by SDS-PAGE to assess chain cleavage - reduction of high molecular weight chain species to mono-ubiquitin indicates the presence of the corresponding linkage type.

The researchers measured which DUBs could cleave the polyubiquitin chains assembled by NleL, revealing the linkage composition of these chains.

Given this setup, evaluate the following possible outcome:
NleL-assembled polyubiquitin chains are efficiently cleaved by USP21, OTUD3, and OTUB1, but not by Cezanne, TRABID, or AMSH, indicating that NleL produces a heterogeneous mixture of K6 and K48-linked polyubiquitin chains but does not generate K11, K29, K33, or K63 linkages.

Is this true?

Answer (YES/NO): YES